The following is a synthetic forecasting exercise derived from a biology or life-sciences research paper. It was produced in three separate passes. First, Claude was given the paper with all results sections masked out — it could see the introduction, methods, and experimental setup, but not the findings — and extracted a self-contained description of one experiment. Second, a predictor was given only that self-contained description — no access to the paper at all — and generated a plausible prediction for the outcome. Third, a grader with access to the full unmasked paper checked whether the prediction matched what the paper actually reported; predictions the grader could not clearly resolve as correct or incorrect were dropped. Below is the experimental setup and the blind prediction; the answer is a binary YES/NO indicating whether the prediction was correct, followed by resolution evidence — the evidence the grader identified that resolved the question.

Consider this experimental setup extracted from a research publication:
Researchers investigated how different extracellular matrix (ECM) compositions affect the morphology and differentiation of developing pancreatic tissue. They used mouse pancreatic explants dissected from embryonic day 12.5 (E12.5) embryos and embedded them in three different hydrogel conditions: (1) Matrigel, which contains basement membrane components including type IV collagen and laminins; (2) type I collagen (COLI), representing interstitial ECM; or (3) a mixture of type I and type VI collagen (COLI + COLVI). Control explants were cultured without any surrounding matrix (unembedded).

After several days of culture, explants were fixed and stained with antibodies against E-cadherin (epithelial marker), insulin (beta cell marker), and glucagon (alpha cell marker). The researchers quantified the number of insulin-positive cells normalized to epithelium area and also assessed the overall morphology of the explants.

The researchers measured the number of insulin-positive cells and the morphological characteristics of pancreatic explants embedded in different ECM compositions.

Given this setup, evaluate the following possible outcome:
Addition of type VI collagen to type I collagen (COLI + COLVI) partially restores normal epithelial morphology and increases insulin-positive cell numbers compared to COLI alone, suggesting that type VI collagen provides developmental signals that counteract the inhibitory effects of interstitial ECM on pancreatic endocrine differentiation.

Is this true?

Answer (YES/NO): NO